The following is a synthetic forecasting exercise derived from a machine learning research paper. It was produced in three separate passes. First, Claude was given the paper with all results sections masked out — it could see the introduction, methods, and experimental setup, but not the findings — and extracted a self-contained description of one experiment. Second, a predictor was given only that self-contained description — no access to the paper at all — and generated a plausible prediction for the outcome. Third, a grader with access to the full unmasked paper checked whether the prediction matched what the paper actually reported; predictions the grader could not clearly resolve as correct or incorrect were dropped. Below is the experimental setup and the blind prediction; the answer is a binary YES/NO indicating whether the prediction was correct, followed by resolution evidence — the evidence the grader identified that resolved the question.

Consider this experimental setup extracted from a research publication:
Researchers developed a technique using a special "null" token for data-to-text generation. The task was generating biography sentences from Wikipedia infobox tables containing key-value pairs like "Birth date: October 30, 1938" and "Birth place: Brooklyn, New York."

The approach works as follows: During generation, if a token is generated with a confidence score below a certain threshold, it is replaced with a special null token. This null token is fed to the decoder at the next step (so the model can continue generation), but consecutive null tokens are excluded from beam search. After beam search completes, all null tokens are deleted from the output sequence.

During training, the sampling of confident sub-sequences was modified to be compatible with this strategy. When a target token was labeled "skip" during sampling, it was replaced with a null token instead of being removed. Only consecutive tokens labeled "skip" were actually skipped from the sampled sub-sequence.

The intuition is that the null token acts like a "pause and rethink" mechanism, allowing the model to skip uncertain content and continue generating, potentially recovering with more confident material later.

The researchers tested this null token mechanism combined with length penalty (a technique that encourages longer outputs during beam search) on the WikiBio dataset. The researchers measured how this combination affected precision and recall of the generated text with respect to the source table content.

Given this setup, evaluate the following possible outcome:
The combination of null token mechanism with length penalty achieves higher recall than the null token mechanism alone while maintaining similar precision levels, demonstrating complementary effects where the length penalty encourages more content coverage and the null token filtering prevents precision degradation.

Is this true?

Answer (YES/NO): NO